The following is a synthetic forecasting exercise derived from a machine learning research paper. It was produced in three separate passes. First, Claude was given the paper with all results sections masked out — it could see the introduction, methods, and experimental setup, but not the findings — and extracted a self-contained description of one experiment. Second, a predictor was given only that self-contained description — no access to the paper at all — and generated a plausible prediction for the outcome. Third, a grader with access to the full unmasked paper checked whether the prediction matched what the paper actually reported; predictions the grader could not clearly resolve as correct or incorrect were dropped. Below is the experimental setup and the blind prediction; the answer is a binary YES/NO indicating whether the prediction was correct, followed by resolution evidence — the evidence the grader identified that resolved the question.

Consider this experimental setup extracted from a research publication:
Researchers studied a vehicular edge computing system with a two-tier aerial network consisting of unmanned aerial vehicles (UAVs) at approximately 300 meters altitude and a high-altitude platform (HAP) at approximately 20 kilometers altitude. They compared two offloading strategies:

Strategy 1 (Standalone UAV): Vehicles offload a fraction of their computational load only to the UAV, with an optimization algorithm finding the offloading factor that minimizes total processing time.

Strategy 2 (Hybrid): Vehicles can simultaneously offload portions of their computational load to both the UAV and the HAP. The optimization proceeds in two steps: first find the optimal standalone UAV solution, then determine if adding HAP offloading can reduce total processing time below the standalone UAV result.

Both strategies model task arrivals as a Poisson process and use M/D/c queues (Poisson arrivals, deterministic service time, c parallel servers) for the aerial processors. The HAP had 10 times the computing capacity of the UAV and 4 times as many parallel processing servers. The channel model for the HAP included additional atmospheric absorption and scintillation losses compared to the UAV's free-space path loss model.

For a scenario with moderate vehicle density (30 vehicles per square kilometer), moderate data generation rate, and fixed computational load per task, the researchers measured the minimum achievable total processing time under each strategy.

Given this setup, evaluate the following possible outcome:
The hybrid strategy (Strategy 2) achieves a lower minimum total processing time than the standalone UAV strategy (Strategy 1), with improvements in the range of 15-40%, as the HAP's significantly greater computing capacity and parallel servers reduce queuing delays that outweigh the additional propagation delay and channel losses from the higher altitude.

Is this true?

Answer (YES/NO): NO